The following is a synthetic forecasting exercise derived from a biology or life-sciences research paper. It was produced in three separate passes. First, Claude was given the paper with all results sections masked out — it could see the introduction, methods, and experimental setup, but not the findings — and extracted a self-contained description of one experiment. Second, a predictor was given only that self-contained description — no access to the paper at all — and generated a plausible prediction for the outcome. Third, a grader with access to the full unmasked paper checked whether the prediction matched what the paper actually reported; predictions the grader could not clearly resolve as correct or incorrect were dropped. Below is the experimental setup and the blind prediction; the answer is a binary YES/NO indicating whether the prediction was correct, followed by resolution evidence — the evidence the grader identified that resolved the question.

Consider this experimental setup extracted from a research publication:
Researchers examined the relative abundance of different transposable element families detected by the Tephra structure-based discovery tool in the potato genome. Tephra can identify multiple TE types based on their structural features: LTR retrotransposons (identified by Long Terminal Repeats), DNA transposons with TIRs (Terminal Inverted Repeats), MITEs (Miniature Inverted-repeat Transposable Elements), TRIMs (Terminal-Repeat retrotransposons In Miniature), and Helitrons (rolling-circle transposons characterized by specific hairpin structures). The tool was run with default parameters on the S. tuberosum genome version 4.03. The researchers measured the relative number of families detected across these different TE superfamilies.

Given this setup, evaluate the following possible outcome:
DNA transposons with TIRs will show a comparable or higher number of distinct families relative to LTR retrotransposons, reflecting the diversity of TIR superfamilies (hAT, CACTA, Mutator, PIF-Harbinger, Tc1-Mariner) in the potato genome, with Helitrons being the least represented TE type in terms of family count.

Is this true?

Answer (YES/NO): NO